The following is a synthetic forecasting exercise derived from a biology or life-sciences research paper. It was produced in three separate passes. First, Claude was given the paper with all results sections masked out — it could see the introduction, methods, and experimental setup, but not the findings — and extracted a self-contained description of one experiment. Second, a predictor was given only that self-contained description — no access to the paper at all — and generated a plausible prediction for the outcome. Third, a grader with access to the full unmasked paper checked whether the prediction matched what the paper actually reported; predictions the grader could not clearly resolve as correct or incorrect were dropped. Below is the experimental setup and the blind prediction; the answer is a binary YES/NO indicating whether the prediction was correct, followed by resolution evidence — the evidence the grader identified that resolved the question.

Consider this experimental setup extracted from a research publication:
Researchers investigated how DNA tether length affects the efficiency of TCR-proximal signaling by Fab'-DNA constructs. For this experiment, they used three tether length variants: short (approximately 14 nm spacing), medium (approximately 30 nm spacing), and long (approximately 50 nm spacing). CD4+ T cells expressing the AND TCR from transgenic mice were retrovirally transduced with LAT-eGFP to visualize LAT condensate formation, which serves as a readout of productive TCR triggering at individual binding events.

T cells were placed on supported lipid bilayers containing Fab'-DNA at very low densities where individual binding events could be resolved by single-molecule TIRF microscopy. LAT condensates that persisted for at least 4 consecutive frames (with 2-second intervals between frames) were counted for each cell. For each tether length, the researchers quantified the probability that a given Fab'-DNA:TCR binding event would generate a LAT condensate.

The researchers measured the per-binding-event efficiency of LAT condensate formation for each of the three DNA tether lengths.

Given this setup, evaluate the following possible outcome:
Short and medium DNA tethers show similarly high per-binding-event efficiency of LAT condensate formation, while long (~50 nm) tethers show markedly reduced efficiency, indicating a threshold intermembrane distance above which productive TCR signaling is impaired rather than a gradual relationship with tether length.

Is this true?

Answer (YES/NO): NO